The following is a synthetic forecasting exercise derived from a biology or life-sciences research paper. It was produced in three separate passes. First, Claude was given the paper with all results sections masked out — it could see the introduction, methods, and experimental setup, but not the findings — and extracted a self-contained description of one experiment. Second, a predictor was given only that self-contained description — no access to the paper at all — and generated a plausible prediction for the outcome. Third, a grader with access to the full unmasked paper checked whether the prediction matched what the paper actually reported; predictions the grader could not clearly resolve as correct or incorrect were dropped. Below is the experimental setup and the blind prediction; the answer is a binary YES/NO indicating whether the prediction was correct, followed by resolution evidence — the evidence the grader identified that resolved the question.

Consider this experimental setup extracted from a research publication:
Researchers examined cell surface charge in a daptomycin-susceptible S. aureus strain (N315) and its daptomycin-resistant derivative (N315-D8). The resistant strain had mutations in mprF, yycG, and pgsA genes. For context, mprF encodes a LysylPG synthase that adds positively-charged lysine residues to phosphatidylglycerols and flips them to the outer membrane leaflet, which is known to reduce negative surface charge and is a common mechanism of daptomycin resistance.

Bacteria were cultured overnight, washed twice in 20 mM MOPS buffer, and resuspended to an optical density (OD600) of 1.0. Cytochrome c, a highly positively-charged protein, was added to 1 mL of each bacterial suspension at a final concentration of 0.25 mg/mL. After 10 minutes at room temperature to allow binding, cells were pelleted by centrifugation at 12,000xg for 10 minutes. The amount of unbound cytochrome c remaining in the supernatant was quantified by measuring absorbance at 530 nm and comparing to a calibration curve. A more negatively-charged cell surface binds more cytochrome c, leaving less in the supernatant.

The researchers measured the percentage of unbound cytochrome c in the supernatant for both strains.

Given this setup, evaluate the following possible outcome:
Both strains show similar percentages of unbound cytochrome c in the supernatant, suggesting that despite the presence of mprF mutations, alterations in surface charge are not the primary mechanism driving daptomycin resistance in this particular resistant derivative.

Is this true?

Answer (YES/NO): NO